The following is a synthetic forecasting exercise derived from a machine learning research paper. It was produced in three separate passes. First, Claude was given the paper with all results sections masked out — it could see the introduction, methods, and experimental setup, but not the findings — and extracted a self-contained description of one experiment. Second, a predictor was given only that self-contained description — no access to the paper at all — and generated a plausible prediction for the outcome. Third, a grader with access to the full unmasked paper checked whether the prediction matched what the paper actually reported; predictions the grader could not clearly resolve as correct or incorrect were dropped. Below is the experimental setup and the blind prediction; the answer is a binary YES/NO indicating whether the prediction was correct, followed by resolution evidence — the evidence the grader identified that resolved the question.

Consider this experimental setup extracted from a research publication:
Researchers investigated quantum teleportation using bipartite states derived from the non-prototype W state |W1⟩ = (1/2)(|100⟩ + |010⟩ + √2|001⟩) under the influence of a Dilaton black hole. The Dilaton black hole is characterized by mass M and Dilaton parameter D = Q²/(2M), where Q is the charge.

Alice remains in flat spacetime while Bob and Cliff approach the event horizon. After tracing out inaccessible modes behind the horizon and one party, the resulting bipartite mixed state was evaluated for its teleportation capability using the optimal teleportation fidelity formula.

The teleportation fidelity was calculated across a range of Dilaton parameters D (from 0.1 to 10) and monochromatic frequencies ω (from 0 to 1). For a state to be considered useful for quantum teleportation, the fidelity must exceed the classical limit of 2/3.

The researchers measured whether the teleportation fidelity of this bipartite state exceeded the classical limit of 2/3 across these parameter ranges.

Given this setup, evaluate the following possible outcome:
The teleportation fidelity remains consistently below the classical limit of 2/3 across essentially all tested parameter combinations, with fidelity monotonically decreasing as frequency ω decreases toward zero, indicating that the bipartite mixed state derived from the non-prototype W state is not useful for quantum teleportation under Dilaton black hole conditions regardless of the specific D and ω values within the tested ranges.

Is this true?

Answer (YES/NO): NO